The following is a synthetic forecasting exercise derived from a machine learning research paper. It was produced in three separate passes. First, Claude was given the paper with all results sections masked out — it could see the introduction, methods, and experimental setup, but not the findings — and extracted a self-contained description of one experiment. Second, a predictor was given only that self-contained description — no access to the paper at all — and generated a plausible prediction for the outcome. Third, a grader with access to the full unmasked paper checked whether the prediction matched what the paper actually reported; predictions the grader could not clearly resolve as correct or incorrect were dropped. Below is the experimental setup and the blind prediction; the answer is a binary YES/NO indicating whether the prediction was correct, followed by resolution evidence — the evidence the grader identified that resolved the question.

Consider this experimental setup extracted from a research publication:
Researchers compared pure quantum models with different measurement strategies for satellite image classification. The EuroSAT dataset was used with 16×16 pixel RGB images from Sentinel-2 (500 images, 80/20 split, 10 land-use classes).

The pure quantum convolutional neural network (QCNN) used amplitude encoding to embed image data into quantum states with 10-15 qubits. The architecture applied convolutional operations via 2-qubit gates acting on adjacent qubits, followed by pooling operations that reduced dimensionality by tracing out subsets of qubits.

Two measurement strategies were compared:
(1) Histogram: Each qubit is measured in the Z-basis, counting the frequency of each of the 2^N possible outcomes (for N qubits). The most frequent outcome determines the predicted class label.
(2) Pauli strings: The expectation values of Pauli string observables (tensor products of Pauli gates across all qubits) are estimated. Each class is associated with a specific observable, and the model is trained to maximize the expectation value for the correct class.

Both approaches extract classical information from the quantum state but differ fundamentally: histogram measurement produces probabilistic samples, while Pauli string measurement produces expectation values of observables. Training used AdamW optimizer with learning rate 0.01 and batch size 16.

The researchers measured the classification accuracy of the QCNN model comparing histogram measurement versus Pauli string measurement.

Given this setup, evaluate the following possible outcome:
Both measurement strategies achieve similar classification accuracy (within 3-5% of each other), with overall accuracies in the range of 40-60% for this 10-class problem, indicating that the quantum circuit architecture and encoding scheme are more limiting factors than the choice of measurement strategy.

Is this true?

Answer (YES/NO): NO